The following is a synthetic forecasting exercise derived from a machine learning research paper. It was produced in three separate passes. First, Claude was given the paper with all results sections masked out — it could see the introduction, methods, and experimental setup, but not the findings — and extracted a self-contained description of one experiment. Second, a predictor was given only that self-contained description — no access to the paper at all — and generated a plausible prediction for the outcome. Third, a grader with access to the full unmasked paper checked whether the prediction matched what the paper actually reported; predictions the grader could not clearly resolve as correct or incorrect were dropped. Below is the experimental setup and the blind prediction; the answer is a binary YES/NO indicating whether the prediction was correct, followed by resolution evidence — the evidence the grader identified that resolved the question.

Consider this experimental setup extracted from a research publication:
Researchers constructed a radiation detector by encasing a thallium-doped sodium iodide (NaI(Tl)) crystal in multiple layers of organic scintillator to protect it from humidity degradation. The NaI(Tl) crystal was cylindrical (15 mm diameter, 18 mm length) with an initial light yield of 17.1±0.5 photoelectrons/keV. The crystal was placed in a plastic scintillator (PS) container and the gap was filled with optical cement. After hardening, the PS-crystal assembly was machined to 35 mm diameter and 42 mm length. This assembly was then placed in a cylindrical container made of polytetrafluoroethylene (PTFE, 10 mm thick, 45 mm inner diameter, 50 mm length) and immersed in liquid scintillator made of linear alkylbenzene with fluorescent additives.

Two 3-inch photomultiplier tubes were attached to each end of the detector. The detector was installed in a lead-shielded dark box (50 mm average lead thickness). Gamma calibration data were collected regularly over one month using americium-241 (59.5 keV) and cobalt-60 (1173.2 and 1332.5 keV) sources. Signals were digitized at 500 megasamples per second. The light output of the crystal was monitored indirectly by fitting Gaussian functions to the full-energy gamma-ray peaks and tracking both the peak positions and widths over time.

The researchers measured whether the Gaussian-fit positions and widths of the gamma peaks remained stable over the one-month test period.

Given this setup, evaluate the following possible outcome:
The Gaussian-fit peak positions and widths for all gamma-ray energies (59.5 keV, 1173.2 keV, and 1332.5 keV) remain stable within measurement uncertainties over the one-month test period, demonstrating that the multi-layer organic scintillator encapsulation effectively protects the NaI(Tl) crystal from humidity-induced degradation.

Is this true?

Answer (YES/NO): YES